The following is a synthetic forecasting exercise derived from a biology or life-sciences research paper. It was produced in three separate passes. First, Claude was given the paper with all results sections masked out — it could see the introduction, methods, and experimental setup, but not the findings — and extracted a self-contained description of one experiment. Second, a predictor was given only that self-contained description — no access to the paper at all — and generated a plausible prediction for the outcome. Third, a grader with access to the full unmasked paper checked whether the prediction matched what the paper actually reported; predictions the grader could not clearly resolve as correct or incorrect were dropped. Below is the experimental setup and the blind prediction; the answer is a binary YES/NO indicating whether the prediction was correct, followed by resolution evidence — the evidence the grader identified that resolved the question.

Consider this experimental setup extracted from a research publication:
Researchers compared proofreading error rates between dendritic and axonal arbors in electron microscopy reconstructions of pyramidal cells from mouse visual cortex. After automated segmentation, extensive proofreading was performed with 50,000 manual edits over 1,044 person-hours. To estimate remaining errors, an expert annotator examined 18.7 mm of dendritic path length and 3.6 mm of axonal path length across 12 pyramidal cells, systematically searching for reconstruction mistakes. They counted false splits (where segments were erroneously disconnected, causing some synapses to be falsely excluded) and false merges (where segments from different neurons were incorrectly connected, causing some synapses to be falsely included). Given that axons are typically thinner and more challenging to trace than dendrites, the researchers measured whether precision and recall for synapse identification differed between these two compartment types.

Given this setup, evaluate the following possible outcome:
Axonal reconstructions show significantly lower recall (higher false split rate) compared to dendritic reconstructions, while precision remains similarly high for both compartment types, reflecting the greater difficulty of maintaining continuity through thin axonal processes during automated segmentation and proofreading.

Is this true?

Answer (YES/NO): NO